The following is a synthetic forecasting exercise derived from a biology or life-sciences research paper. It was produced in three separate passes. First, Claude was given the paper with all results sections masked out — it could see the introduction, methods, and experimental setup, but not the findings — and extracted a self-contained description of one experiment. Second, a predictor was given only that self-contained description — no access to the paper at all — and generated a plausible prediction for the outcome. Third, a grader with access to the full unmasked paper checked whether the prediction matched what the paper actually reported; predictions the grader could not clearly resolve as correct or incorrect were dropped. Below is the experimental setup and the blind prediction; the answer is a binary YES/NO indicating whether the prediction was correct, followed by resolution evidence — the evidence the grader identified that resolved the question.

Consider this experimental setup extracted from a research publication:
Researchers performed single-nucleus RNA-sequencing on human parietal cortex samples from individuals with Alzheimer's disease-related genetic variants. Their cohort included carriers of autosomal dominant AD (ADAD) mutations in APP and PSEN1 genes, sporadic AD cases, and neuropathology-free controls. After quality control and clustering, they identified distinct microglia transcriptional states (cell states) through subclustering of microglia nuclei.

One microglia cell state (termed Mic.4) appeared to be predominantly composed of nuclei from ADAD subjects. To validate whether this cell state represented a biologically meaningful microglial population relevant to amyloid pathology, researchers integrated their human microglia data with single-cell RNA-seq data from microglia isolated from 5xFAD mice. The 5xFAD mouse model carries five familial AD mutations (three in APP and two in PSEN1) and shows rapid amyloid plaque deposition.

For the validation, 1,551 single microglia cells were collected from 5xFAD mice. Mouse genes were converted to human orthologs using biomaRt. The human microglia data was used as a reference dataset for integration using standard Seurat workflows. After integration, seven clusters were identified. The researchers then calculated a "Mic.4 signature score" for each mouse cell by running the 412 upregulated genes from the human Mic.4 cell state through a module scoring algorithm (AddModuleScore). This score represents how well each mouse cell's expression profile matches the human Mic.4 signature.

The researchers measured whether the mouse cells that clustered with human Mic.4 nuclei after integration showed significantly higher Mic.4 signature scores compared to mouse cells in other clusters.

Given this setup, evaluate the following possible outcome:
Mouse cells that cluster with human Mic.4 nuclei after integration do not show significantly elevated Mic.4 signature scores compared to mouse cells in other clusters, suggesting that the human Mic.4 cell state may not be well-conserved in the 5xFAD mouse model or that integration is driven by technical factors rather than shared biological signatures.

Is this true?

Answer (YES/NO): NO